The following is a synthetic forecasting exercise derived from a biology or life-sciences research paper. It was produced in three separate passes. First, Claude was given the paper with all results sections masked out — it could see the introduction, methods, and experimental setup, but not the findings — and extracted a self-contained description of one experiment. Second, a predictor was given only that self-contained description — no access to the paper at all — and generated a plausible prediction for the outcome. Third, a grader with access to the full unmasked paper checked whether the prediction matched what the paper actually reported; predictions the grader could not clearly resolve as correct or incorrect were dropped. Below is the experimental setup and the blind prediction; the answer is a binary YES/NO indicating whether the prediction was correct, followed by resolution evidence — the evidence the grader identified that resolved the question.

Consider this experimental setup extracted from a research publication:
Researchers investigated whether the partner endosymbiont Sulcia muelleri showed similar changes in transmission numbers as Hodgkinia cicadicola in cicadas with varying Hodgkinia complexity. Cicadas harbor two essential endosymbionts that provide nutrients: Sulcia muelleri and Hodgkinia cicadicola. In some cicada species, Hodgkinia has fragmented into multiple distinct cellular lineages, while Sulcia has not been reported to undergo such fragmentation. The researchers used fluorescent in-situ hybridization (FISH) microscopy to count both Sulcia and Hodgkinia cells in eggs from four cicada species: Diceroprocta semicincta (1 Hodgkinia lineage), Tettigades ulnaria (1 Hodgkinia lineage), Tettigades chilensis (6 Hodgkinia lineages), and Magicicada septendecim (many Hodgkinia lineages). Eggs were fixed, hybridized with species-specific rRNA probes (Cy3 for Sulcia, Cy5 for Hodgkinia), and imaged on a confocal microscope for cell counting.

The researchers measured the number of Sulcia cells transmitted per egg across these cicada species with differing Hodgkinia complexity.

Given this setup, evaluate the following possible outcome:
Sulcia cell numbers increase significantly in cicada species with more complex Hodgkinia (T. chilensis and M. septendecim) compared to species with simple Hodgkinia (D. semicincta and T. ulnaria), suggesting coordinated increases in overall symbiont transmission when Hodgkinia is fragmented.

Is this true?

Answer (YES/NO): NO